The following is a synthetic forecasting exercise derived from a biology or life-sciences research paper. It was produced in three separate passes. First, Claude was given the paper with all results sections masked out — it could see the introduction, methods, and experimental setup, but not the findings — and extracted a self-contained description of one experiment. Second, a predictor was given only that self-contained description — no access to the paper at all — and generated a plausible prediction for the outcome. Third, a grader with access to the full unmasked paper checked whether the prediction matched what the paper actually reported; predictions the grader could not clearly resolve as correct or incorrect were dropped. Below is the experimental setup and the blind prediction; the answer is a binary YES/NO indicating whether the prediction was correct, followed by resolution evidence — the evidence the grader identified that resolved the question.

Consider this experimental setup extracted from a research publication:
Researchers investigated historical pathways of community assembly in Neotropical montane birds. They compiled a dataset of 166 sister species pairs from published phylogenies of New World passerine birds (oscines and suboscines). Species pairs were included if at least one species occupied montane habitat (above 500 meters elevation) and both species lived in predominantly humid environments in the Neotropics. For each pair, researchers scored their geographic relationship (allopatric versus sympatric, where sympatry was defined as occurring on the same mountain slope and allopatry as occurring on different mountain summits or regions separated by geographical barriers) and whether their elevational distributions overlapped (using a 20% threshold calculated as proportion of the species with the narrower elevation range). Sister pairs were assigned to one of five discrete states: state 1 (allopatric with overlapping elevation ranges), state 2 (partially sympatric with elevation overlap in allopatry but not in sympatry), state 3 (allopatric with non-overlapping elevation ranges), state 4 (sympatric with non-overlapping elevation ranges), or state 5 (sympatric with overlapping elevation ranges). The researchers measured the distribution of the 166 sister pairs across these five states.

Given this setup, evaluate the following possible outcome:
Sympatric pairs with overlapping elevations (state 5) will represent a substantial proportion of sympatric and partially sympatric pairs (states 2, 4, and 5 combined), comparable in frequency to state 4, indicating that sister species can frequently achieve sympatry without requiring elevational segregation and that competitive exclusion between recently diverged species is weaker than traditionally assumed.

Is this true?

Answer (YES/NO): NO